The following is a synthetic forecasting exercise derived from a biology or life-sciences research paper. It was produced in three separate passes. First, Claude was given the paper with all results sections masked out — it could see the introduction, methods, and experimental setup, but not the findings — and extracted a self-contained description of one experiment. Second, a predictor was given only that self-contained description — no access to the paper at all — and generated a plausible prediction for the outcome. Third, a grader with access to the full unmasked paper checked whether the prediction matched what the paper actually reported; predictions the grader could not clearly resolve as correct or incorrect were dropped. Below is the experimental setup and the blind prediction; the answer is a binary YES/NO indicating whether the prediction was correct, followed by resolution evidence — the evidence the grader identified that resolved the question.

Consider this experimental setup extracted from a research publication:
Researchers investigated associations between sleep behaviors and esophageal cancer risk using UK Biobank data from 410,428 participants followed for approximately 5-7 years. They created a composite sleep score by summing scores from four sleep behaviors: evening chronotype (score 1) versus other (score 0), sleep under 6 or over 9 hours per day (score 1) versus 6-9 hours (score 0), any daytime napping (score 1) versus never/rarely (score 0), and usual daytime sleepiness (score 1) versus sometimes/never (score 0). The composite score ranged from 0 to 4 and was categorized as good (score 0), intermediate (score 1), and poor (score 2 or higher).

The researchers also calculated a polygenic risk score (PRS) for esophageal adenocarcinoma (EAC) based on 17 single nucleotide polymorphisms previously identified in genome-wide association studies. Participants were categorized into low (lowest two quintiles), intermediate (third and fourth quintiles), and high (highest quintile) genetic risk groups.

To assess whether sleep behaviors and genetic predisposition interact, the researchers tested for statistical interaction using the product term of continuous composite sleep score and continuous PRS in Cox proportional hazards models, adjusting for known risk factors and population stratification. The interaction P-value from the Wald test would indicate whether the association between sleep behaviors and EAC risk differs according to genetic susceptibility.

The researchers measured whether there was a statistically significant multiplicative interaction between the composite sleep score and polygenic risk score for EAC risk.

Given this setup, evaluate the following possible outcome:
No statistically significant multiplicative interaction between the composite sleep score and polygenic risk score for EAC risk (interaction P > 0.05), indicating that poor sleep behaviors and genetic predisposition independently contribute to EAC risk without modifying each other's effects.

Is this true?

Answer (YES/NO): YES